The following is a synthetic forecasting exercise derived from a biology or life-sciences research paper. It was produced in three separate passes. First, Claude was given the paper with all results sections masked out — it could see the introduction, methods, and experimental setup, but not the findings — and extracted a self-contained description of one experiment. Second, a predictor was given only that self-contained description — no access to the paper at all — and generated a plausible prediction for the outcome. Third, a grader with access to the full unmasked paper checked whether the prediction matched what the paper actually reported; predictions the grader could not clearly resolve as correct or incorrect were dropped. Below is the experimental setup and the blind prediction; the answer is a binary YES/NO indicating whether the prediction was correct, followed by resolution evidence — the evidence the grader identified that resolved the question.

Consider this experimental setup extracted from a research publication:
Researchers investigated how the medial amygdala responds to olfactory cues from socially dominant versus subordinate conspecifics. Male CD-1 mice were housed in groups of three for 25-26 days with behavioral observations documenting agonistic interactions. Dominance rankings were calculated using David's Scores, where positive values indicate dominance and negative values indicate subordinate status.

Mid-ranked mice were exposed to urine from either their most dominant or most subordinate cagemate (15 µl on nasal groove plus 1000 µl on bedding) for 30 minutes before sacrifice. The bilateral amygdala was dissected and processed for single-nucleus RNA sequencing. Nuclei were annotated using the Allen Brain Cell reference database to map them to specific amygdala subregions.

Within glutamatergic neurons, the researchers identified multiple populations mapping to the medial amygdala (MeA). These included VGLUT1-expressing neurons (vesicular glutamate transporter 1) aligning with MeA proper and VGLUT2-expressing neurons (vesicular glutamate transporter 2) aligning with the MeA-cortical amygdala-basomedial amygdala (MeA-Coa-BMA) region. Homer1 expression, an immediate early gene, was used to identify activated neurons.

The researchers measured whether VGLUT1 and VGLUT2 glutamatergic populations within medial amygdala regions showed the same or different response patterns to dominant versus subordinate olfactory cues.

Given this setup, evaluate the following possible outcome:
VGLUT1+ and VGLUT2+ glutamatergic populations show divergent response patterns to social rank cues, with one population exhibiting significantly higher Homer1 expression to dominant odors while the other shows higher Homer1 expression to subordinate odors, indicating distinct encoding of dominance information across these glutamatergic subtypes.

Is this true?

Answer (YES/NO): YES